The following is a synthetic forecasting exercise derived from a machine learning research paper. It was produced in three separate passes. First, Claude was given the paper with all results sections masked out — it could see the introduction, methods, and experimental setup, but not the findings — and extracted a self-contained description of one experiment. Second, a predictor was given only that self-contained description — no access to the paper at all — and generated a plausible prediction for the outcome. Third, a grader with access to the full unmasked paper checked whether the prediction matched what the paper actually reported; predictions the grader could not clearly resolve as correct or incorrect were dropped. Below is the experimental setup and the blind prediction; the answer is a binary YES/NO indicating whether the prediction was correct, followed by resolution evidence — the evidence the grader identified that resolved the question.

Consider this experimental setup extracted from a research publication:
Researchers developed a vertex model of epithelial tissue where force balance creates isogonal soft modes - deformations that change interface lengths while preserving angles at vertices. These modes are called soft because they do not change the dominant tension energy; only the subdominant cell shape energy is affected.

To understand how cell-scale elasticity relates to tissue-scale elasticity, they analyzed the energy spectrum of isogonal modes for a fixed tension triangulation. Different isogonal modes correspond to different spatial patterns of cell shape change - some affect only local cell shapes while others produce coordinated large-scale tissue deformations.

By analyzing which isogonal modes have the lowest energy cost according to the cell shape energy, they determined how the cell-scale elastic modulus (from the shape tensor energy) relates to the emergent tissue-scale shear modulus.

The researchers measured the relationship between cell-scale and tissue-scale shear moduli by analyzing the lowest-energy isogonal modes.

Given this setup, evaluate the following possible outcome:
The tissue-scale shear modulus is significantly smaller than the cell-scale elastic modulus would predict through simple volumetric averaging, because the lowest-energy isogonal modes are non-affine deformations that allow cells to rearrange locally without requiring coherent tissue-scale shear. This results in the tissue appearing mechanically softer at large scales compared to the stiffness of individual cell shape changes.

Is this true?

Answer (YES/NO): NO